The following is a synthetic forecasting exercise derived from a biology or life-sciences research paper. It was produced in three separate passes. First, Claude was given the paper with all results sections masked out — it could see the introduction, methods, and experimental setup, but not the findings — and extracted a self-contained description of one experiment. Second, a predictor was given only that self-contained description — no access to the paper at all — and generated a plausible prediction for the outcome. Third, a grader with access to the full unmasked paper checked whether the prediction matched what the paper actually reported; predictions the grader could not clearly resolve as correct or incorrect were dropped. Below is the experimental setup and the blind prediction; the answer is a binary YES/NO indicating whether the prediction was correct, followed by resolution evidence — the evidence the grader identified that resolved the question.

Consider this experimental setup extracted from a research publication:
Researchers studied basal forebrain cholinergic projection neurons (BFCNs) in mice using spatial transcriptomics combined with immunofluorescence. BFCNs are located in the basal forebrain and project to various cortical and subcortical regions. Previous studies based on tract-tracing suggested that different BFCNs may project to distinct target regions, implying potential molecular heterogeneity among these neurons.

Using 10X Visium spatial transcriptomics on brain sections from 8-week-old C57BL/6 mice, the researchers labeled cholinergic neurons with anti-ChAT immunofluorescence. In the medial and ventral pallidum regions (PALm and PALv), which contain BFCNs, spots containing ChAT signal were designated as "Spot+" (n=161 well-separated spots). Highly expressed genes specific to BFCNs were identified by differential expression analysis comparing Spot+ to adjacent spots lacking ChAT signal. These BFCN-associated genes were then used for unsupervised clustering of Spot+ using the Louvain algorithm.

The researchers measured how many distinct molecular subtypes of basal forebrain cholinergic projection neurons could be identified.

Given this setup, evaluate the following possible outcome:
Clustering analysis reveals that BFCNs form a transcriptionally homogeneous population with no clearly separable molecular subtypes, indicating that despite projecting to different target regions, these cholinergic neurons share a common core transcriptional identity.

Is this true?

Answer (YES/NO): NO